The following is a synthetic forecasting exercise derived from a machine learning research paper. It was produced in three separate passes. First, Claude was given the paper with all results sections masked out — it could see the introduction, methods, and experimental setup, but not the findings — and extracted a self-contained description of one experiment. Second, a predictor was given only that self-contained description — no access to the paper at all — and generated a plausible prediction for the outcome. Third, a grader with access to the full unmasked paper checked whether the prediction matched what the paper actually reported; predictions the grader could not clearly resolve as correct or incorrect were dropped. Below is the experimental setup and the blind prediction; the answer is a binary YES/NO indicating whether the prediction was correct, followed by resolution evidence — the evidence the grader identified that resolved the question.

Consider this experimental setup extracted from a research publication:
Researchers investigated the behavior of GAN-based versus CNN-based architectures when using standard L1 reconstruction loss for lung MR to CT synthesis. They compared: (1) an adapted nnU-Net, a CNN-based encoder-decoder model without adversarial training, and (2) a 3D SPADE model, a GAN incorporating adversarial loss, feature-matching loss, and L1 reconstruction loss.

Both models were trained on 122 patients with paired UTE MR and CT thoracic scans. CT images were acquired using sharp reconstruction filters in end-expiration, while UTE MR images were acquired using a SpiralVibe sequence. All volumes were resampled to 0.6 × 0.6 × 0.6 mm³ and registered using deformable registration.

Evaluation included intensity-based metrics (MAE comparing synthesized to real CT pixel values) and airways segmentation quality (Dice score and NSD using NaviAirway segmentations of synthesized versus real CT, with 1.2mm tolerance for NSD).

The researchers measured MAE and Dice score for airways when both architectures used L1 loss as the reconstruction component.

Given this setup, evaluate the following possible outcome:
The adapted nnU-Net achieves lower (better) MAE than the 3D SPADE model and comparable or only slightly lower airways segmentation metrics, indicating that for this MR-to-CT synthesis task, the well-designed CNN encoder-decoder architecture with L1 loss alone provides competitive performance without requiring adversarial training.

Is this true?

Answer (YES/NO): NO